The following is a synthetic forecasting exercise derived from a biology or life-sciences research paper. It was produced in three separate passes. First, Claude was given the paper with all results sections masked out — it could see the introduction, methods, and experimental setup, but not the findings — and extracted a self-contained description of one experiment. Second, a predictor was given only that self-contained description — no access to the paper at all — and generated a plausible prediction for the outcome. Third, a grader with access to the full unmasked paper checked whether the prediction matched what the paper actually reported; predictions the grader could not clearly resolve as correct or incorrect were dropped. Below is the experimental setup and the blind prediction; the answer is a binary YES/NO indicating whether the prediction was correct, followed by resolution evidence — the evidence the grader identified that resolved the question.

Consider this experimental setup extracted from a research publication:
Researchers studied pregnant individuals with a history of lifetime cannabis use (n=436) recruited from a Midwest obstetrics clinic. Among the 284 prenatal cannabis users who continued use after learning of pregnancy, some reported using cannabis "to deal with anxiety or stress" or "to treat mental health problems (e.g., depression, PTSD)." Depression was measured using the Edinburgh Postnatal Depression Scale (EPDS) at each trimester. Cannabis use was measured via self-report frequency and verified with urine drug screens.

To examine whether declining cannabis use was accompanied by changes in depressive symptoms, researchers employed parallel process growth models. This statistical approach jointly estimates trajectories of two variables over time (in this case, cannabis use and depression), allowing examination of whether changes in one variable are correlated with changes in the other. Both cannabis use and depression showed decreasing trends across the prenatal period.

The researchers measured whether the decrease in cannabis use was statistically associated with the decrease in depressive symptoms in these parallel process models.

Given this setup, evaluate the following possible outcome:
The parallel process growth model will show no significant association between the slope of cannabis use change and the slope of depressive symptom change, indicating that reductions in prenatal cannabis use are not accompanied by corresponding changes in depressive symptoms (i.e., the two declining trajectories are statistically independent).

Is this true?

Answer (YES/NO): NO